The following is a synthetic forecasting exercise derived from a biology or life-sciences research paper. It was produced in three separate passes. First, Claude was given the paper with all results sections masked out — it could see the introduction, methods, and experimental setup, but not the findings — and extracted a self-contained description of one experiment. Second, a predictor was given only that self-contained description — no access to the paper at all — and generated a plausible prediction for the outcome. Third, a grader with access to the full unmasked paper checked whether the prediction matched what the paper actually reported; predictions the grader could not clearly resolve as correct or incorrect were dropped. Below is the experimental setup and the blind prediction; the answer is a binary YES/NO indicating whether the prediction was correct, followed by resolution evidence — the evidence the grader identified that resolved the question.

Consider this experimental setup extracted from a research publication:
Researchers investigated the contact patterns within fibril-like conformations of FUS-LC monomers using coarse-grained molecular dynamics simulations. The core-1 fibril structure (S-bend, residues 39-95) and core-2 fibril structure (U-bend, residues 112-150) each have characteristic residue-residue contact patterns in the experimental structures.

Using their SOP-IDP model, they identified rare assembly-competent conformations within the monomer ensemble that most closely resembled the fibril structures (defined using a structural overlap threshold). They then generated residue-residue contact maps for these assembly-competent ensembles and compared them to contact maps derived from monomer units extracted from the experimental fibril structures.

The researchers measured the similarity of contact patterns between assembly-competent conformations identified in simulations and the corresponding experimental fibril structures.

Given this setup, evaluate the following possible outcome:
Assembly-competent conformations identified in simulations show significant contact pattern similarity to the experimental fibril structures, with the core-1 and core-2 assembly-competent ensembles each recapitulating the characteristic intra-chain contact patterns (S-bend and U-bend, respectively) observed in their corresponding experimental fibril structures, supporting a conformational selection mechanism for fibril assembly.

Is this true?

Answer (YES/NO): YES